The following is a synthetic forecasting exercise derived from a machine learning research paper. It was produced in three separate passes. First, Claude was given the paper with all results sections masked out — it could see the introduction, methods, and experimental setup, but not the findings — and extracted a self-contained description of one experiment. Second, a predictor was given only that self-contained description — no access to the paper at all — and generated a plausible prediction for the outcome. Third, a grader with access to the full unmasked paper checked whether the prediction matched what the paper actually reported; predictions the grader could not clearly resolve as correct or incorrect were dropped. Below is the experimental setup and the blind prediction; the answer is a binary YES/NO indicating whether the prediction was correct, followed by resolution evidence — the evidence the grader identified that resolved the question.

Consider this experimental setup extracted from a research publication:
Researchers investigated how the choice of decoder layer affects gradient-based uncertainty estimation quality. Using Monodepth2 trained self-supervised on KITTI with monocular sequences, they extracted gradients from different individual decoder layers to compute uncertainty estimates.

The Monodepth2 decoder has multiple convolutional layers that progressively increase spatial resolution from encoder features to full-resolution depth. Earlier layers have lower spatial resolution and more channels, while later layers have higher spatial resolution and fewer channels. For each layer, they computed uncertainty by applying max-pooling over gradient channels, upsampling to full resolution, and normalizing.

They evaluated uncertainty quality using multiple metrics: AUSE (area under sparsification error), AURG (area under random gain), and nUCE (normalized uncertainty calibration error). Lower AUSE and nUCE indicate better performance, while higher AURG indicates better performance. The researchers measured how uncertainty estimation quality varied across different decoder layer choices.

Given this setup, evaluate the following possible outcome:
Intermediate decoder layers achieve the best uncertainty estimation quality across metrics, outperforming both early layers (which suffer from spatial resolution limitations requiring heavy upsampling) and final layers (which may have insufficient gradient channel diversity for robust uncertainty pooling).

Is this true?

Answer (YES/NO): NO